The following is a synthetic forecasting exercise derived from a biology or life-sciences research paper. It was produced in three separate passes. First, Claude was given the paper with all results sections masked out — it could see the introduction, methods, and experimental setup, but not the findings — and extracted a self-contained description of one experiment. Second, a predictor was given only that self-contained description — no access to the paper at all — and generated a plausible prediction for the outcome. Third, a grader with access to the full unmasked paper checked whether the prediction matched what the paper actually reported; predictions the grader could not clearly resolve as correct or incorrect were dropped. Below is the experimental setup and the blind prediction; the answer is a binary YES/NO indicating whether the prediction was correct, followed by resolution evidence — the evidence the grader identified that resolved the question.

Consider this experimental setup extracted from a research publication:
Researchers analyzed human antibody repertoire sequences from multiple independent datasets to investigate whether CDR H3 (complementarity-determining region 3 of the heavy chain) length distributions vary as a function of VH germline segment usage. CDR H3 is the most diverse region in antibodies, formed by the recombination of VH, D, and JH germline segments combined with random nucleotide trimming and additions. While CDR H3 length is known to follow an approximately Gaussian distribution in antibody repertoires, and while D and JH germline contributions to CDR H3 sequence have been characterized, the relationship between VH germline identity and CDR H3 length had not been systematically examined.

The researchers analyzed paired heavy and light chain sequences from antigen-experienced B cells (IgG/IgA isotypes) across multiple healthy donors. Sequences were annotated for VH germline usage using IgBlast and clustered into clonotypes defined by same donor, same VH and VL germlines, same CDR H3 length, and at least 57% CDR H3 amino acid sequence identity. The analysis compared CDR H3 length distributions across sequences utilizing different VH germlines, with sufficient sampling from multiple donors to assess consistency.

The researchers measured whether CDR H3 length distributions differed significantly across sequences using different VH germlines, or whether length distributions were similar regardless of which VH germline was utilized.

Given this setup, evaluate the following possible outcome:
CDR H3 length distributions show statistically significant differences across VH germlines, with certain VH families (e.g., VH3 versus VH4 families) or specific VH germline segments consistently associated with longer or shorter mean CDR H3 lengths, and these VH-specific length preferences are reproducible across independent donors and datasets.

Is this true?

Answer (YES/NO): YES